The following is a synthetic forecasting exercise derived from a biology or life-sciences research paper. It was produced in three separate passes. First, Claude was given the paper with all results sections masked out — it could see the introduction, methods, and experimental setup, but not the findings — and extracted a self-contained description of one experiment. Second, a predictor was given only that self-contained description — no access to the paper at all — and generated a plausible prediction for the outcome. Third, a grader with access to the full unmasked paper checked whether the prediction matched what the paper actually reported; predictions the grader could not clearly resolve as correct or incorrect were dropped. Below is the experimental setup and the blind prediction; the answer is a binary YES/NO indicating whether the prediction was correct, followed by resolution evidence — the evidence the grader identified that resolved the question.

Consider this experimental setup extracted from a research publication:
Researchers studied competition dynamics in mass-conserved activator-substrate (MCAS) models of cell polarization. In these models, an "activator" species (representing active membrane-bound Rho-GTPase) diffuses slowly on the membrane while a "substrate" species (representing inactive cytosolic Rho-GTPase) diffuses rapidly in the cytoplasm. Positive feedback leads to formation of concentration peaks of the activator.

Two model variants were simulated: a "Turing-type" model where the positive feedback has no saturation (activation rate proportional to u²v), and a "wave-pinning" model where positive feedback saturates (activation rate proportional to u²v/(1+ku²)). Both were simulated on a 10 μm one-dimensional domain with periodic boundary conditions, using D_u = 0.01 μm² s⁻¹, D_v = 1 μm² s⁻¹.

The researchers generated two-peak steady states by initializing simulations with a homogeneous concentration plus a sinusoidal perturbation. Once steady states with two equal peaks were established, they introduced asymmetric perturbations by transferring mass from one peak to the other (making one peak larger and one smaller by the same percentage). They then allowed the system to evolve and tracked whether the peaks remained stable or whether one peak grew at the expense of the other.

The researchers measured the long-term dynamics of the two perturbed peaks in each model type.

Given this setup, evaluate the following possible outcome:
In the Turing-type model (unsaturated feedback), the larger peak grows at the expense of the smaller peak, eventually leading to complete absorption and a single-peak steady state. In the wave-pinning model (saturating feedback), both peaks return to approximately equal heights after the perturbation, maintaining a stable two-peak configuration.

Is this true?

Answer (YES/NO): NO